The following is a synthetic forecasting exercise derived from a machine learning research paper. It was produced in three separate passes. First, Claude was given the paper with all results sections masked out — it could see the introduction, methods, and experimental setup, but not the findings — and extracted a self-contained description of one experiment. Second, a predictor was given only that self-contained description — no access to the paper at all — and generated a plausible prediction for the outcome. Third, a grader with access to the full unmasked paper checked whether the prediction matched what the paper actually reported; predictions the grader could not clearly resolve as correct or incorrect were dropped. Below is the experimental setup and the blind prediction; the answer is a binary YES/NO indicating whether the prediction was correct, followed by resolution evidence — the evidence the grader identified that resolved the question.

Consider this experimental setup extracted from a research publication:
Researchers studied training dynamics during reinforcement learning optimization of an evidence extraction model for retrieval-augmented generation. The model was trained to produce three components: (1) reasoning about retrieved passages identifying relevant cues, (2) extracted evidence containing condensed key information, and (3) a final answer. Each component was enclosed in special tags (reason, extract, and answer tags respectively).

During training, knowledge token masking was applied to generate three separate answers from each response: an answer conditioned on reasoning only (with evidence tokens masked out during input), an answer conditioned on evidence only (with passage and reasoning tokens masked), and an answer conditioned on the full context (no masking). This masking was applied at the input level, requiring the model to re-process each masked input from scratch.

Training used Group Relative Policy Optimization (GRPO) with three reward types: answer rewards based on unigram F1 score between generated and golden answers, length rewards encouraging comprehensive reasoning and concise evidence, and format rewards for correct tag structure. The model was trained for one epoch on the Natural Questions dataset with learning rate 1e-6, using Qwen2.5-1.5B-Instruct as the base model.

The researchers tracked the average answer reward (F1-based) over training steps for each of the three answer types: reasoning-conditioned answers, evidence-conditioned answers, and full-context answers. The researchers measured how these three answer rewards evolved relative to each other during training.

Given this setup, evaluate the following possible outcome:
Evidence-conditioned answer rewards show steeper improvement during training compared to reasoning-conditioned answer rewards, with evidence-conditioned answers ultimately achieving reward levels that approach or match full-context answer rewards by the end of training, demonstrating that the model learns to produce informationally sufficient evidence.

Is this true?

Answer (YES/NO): NO